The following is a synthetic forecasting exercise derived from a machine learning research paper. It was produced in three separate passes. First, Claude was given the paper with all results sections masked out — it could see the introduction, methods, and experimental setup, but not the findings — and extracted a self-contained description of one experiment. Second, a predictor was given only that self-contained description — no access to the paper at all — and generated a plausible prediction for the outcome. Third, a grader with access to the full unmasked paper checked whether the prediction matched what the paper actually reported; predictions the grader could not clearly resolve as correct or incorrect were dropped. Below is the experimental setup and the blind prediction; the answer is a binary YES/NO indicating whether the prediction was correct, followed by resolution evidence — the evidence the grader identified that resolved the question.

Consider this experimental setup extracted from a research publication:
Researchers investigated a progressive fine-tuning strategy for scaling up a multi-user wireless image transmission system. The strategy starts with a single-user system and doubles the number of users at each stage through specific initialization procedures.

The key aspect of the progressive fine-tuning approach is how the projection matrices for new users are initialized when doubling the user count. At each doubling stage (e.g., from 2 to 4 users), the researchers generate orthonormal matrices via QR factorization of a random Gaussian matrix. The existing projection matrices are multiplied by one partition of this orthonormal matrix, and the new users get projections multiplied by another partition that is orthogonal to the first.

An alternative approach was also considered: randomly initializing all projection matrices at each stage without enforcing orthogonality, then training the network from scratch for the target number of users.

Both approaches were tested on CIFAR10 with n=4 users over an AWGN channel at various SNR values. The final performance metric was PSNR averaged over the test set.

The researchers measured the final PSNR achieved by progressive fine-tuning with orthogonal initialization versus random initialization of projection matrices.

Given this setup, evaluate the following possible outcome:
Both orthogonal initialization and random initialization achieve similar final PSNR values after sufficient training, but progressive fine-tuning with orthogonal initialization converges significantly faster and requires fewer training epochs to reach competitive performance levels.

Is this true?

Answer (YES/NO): NO